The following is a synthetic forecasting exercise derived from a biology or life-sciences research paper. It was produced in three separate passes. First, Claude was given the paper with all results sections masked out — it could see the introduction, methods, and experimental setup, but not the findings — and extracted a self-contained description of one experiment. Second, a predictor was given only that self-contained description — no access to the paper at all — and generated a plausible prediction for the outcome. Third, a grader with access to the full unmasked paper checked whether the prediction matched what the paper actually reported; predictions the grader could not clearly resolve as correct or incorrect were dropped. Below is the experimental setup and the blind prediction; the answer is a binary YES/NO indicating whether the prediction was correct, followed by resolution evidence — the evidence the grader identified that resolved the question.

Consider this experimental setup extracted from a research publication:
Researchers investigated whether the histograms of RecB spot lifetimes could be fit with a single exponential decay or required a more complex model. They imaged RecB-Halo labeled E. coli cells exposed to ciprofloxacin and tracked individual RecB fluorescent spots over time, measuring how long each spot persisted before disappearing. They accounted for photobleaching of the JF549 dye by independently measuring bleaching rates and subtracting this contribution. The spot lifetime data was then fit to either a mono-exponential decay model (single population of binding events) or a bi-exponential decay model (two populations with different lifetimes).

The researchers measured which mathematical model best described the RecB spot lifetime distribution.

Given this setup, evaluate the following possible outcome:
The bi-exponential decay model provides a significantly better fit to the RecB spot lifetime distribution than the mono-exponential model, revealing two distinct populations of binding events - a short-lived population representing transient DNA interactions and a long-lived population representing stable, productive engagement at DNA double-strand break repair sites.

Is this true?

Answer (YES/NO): YES